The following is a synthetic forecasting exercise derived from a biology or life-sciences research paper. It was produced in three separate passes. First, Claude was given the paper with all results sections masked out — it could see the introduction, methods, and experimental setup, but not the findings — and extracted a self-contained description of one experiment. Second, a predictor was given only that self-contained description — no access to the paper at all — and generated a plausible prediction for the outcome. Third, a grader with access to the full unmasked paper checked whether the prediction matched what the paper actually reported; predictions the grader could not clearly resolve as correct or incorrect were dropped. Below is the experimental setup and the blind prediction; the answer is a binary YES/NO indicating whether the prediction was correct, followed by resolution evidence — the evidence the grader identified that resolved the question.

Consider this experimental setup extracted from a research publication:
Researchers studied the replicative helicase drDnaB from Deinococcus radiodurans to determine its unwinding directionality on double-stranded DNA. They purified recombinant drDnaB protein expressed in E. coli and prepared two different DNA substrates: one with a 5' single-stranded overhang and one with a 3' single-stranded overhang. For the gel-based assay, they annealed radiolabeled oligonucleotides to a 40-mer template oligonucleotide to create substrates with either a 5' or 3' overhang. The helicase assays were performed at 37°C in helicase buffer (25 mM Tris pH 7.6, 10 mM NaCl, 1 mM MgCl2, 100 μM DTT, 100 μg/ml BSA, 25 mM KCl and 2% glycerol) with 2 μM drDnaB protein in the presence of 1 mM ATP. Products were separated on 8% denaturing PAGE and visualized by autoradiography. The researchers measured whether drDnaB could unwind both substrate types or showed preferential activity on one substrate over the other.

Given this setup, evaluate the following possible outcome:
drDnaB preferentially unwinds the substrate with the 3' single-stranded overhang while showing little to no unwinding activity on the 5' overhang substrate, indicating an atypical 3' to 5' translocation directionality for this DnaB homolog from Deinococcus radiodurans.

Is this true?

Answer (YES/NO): NO